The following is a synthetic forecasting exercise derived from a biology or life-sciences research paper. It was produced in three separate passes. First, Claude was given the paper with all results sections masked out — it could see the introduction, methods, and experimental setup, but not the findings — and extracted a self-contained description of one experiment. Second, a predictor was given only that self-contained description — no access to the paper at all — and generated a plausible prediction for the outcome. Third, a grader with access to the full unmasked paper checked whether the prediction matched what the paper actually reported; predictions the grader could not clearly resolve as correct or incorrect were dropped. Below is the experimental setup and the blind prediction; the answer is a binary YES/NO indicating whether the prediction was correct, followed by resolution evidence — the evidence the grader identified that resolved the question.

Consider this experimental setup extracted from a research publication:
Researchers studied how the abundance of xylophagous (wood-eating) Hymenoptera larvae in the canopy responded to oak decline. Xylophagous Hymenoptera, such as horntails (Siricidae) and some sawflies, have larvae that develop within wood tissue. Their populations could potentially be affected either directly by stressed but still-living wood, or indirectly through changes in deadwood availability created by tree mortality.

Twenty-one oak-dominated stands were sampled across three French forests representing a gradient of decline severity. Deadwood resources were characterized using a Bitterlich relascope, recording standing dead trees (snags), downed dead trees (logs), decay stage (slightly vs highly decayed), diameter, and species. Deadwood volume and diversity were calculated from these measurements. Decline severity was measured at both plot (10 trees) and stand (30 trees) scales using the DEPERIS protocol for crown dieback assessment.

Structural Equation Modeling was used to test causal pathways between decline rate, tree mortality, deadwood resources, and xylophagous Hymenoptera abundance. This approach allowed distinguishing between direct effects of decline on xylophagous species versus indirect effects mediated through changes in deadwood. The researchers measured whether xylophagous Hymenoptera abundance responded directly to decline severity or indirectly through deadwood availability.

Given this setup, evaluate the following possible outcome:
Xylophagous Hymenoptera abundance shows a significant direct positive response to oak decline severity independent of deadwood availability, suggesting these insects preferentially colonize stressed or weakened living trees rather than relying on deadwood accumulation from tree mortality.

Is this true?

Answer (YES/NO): NO